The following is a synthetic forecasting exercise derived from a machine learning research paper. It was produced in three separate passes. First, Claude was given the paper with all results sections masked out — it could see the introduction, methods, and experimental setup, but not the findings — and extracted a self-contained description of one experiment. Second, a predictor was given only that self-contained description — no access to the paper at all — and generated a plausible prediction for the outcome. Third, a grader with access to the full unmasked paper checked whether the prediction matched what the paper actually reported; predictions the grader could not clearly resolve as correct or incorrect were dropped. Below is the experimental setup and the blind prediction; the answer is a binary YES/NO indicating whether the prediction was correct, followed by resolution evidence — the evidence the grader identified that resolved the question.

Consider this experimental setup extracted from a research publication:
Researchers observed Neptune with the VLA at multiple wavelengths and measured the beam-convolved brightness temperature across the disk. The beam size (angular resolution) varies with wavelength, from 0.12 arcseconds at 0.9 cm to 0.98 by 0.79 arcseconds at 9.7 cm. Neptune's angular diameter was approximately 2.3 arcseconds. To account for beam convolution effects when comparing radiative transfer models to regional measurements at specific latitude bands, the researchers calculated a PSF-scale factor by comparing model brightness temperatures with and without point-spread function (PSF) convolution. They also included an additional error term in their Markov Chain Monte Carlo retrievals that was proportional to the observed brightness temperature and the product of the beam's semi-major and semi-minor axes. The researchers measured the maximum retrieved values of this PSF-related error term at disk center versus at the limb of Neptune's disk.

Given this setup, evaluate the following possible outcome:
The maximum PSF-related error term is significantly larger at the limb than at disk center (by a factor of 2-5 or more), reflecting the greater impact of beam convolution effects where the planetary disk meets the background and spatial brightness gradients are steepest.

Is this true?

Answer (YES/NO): YES